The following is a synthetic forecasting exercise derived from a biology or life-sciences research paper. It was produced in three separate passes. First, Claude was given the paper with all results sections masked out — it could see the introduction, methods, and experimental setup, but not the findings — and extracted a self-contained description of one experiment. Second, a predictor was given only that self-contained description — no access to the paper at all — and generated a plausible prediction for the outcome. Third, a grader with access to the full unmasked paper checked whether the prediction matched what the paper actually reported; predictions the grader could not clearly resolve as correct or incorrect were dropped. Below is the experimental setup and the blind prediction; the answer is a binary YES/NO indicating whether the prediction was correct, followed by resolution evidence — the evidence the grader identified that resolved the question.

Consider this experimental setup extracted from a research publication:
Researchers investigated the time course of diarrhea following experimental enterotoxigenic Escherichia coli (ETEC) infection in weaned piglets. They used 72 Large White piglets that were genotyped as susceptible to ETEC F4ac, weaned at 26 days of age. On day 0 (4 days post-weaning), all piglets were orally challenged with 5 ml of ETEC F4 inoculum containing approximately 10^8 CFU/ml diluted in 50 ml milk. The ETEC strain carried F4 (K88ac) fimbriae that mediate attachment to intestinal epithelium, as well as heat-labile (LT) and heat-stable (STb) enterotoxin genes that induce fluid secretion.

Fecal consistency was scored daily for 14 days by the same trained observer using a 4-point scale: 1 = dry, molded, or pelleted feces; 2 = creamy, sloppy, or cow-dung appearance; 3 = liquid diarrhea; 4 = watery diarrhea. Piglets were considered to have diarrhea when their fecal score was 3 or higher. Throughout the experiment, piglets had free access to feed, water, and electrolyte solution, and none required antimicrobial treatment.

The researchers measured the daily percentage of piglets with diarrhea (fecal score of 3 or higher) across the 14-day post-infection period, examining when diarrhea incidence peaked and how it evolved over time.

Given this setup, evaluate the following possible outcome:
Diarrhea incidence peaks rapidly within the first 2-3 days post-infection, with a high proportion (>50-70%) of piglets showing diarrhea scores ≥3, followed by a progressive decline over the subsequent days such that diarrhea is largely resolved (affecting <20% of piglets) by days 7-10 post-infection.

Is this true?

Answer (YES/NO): NO